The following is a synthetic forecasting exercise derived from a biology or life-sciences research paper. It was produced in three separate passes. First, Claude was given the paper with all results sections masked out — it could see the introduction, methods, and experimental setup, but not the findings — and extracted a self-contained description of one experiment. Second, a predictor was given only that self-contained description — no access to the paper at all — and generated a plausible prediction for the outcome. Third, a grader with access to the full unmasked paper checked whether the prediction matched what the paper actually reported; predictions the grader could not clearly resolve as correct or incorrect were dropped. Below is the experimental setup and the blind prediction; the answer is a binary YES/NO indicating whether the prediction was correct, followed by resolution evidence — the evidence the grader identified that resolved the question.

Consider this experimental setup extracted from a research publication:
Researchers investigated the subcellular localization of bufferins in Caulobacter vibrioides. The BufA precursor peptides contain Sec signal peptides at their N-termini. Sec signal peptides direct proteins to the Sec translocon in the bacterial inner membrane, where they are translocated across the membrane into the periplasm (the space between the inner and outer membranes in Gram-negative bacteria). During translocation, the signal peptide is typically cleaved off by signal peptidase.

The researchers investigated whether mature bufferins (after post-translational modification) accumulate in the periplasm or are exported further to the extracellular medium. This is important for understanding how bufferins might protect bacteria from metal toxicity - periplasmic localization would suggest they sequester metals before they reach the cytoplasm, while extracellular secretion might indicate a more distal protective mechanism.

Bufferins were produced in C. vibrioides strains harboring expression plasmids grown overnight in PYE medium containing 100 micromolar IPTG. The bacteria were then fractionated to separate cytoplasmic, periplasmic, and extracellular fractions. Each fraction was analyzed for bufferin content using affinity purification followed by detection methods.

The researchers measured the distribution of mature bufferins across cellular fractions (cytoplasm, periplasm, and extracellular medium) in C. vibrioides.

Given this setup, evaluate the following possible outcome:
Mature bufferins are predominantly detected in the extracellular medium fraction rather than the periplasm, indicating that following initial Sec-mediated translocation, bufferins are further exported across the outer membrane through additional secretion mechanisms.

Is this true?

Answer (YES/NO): NO